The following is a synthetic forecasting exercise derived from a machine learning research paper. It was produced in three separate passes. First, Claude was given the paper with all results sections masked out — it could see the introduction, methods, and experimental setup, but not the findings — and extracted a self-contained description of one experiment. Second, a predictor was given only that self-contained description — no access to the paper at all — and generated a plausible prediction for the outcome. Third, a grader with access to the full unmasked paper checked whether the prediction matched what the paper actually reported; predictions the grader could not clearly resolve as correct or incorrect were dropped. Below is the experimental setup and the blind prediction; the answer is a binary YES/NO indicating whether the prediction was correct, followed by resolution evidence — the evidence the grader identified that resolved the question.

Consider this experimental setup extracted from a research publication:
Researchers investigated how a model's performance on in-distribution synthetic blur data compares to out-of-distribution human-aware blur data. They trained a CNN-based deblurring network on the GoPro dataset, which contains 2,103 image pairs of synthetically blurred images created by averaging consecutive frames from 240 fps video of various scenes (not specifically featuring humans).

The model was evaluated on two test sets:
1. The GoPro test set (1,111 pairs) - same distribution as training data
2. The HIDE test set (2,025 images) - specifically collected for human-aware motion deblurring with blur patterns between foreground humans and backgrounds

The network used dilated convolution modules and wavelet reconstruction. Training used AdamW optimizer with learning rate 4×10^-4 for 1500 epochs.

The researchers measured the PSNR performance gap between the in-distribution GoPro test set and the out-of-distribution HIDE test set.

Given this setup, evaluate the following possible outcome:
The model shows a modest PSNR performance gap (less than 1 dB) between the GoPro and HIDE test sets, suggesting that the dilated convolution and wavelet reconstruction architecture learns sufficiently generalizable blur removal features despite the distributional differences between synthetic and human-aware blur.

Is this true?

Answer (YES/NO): NO